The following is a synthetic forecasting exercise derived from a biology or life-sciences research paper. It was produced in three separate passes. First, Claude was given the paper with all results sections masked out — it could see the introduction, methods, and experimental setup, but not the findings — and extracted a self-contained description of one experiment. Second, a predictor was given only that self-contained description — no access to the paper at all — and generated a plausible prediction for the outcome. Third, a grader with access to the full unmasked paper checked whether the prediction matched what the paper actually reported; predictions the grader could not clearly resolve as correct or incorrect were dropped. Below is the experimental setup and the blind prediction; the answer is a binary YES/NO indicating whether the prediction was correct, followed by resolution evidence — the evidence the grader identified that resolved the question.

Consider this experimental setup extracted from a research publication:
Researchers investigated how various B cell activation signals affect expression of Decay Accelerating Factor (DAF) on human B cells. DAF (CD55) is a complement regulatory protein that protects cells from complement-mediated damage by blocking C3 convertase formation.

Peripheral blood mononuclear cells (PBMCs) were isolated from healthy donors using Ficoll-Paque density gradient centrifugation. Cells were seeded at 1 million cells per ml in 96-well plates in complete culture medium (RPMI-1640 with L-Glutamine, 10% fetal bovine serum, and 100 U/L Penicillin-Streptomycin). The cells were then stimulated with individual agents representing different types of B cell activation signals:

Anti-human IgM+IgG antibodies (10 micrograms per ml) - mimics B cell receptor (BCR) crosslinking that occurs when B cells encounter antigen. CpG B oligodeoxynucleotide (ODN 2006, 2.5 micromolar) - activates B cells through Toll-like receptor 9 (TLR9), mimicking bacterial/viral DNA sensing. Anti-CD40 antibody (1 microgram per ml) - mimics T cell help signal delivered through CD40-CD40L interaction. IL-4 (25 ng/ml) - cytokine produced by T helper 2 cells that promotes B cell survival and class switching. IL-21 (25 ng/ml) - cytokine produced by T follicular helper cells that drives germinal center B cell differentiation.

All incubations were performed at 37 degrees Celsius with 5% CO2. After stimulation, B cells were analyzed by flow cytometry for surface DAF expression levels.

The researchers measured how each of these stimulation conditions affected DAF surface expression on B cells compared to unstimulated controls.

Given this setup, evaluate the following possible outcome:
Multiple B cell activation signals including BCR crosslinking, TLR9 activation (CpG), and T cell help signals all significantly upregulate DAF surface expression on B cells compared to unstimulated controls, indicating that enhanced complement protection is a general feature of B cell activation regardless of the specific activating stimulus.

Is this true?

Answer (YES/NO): NO